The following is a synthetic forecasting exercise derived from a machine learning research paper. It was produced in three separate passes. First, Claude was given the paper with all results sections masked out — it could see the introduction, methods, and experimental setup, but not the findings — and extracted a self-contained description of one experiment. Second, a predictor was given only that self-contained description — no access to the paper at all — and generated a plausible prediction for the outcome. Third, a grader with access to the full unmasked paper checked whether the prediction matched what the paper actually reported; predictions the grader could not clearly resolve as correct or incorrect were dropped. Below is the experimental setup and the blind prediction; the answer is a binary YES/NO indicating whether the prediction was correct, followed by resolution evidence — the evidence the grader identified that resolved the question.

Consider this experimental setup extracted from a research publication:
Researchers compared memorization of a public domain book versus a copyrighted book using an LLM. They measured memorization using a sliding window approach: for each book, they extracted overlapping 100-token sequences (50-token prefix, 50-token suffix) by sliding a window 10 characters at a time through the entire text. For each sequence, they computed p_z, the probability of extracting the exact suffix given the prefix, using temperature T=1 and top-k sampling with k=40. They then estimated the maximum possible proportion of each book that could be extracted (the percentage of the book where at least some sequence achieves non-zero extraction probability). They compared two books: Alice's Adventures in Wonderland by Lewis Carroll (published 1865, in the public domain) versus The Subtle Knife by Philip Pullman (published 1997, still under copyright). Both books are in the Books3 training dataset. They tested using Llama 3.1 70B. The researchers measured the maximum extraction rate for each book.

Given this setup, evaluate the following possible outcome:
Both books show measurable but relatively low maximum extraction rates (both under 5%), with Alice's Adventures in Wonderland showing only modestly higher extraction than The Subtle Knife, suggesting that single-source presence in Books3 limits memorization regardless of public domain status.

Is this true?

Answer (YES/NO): NO